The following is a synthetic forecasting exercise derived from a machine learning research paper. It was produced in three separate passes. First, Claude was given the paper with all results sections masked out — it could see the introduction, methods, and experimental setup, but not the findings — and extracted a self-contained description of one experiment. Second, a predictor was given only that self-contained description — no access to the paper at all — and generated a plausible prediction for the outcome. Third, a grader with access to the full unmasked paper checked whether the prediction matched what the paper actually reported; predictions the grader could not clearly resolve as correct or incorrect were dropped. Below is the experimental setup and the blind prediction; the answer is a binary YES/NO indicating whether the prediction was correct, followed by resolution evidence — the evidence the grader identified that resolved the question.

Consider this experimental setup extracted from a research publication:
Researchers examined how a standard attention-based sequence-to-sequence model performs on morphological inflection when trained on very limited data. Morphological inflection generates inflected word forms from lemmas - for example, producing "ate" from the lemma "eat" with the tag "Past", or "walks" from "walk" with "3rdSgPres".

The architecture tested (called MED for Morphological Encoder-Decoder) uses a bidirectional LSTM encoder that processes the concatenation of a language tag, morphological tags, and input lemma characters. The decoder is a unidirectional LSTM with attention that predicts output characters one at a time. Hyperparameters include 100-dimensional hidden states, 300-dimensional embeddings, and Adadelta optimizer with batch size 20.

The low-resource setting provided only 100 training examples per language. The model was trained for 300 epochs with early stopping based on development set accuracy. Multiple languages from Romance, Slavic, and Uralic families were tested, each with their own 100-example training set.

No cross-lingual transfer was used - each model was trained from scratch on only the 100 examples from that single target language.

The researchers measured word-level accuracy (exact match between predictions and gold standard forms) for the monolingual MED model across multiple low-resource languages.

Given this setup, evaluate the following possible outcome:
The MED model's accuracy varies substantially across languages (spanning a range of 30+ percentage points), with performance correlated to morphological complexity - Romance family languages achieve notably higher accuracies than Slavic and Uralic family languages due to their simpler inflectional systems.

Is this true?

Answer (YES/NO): NO